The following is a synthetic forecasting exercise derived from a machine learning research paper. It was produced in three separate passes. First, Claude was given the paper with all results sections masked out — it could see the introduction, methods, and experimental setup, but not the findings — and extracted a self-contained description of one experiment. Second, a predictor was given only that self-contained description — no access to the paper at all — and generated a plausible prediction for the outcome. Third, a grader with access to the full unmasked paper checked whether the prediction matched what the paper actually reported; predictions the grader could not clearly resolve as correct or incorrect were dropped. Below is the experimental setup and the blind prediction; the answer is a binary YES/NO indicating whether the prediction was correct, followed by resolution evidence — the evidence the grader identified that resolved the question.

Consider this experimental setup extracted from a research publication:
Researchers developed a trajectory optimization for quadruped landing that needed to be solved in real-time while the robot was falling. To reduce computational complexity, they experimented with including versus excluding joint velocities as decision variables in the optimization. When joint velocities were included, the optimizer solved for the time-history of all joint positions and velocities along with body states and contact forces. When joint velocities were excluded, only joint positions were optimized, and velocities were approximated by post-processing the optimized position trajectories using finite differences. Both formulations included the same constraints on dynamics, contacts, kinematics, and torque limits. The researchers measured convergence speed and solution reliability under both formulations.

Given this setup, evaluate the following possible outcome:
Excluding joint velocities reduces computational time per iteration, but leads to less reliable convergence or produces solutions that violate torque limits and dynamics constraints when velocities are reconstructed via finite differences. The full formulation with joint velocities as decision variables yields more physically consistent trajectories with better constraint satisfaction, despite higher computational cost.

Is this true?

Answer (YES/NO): NO